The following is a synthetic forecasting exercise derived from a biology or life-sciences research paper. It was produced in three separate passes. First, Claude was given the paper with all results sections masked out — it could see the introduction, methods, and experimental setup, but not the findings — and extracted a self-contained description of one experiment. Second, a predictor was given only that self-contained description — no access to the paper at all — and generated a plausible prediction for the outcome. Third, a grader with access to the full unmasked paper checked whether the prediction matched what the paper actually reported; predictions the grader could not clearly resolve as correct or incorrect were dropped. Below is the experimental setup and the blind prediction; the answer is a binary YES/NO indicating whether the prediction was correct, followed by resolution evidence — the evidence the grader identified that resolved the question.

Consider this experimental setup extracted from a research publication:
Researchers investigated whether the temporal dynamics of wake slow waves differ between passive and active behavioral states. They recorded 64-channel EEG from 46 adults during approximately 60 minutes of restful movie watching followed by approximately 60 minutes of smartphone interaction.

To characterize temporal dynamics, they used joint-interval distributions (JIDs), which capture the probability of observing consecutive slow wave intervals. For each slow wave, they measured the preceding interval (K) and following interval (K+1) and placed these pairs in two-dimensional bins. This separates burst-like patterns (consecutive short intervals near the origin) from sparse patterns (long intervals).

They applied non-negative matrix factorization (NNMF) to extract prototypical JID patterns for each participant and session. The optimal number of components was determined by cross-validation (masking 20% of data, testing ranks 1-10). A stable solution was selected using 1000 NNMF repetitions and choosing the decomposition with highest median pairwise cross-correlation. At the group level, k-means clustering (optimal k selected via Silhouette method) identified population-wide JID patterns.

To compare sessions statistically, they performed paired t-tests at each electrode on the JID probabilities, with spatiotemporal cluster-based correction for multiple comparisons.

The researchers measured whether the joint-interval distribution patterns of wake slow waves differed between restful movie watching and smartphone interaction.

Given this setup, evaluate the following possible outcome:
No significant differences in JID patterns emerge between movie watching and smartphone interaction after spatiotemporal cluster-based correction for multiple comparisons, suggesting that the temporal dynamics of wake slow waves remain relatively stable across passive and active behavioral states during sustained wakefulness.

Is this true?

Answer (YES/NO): NO